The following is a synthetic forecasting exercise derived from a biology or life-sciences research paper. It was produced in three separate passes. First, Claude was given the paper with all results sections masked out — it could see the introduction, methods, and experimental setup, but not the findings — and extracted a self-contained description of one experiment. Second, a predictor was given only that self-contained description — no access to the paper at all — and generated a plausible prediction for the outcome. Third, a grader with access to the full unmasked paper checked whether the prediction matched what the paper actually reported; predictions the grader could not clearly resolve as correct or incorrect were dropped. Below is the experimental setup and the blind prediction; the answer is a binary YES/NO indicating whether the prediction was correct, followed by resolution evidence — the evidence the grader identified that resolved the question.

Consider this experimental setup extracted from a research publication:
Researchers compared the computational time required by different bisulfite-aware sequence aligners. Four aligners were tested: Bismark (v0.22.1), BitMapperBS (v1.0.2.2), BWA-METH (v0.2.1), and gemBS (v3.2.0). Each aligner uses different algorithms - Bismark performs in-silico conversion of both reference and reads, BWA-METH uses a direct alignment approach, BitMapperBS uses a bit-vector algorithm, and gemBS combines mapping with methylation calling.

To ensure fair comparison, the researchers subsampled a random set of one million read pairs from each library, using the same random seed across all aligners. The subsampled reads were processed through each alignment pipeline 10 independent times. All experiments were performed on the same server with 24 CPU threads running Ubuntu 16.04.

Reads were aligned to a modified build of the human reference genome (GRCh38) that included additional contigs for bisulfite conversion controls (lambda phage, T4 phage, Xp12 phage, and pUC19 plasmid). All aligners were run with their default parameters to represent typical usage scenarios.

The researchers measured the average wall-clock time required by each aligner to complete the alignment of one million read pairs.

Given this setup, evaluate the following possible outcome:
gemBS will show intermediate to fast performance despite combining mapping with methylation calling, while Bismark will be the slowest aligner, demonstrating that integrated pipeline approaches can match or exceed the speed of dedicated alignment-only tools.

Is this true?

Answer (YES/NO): NO